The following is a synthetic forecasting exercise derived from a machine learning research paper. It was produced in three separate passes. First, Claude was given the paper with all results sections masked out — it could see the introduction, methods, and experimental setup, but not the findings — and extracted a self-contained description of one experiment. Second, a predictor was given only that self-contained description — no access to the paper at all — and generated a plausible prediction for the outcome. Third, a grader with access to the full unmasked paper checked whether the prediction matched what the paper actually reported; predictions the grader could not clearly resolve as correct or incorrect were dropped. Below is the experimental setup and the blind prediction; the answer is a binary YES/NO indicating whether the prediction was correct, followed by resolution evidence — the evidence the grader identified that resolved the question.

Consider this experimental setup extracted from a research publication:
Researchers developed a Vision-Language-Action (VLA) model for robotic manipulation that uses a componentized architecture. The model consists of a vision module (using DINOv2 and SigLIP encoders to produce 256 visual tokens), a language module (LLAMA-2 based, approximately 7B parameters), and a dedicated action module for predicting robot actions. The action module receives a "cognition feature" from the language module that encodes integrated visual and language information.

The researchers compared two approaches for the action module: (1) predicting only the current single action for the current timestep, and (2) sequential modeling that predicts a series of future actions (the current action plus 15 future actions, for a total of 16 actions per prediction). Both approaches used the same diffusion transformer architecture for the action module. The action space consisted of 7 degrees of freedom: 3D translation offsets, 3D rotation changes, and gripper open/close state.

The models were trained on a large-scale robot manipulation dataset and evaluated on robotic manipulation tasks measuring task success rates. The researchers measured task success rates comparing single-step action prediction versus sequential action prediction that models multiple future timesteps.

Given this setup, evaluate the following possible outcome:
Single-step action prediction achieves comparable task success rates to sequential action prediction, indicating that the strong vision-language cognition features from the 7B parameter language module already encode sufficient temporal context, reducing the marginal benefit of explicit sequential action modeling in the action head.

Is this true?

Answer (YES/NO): NO